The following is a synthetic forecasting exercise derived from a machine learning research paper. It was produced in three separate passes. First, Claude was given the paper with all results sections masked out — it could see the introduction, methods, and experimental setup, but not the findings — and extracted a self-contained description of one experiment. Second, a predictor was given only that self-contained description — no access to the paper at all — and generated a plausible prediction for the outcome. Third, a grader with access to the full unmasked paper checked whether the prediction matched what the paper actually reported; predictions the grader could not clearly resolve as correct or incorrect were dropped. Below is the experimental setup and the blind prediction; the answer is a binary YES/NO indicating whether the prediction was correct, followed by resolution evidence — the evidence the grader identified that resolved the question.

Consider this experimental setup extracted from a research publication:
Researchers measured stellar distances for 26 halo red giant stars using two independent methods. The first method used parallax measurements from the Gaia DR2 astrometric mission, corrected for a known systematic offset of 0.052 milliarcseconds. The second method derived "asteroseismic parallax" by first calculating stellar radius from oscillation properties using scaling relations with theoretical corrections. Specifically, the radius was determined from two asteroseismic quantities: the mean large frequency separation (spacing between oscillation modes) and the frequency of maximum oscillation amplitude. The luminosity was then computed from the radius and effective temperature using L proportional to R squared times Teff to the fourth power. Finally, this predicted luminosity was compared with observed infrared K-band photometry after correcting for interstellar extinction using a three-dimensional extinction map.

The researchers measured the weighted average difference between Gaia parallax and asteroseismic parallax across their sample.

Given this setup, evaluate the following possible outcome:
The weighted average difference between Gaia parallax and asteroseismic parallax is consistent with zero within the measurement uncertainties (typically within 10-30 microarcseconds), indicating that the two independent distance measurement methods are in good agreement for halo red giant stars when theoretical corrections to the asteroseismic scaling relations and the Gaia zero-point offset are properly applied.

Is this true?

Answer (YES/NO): NO